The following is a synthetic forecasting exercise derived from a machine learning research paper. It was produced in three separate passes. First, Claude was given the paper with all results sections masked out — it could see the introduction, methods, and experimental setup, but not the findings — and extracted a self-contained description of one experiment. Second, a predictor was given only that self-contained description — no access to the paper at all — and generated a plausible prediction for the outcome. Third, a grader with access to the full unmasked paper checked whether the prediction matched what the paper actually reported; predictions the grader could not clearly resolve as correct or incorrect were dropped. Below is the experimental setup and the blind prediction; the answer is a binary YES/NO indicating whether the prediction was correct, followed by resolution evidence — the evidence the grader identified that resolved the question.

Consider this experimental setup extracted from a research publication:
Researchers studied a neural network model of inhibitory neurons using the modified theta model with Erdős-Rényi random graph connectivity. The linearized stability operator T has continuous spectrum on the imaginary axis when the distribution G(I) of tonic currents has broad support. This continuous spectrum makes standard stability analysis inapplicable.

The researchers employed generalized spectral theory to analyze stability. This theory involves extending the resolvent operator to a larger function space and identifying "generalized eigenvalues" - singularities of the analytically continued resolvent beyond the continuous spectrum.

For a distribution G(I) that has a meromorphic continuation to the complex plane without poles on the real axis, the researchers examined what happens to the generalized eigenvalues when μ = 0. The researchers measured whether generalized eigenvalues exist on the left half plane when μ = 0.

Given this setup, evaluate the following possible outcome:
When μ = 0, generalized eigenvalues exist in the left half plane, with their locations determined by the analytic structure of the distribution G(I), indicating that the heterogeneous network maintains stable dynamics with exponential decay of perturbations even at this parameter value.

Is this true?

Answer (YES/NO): YES